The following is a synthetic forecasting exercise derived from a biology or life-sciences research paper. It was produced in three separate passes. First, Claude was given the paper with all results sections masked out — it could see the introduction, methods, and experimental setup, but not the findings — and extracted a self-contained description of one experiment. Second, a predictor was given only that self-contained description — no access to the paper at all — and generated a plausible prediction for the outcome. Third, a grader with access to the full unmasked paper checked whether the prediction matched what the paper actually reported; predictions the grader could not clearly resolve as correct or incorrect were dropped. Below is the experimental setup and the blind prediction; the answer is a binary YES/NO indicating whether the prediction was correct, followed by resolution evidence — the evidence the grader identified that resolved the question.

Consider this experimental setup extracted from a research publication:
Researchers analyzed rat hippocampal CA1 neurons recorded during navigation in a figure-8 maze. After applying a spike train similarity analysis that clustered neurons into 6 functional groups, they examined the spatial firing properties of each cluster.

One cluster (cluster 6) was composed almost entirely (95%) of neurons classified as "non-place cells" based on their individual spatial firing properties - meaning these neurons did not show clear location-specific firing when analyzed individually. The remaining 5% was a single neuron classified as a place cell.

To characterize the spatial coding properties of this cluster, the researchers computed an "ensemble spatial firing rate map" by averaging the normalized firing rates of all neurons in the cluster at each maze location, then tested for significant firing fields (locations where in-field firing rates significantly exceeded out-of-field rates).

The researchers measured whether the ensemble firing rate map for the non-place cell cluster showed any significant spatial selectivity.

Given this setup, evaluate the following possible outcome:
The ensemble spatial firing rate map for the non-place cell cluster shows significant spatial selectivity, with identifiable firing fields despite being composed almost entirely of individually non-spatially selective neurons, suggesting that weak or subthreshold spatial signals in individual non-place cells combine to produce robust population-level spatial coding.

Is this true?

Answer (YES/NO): NO